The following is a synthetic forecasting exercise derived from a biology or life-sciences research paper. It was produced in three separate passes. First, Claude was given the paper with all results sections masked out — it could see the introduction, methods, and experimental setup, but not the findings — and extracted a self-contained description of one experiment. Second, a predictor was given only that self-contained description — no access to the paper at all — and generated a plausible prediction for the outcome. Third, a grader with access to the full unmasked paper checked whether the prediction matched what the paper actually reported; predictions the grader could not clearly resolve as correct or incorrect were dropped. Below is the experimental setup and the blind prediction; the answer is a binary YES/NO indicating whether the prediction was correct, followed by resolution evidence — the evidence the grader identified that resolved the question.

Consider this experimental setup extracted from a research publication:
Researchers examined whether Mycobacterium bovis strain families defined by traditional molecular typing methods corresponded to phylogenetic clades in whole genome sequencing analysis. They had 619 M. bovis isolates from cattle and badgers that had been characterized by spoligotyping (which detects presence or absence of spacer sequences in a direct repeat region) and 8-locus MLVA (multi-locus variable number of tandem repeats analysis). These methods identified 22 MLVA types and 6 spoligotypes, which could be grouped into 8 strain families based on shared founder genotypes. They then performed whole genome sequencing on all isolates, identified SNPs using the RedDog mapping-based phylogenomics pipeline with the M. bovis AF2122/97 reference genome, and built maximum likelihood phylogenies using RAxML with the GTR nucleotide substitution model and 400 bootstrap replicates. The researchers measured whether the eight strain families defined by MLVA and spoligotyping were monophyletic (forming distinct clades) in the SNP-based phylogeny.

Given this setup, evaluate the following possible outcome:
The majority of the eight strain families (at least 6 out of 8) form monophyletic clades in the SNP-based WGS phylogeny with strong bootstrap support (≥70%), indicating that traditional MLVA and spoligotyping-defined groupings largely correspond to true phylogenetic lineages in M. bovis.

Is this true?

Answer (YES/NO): YES